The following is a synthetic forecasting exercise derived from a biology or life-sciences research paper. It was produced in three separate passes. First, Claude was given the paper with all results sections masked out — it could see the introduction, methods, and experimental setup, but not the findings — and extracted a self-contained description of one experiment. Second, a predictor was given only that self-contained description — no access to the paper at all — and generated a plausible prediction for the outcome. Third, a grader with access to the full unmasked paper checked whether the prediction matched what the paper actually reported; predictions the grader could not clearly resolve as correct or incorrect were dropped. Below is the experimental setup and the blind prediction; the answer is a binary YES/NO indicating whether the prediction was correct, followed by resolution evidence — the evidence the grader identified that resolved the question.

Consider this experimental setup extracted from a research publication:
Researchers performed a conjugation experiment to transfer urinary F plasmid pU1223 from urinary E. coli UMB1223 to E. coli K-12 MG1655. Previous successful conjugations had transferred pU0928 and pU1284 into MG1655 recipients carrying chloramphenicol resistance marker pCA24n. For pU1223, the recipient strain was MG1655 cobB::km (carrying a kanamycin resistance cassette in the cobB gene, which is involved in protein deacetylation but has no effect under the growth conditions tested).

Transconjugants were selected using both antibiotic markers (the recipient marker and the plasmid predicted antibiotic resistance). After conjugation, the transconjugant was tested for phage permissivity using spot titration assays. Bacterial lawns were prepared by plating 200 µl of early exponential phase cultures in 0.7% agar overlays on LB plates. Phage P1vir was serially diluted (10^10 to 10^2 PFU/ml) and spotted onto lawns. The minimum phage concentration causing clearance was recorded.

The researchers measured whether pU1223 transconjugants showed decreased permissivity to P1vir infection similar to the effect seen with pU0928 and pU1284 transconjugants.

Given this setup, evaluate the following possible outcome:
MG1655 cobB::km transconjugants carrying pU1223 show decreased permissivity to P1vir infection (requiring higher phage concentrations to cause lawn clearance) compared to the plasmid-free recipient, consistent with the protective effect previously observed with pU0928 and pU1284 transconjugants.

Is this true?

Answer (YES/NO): NO